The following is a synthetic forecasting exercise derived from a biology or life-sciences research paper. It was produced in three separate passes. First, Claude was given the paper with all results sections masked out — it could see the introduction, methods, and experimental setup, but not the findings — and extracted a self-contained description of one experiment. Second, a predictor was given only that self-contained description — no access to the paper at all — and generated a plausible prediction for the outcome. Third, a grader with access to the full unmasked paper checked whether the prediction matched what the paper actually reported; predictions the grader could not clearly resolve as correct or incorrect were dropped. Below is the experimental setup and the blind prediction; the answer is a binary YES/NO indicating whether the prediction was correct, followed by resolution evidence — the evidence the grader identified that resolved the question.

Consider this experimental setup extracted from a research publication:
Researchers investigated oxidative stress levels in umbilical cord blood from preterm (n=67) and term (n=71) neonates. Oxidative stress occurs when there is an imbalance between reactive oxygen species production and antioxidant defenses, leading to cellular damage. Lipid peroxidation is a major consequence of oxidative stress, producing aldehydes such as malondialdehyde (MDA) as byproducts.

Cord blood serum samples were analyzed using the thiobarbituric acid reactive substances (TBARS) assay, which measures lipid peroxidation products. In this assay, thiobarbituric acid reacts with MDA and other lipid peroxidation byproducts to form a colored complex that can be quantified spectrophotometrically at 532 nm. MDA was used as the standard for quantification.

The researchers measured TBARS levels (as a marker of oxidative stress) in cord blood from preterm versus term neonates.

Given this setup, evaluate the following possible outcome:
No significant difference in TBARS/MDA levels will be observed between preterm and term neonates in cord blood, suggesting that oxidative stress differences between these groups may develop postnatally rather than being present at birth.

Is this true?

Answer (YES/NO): NO